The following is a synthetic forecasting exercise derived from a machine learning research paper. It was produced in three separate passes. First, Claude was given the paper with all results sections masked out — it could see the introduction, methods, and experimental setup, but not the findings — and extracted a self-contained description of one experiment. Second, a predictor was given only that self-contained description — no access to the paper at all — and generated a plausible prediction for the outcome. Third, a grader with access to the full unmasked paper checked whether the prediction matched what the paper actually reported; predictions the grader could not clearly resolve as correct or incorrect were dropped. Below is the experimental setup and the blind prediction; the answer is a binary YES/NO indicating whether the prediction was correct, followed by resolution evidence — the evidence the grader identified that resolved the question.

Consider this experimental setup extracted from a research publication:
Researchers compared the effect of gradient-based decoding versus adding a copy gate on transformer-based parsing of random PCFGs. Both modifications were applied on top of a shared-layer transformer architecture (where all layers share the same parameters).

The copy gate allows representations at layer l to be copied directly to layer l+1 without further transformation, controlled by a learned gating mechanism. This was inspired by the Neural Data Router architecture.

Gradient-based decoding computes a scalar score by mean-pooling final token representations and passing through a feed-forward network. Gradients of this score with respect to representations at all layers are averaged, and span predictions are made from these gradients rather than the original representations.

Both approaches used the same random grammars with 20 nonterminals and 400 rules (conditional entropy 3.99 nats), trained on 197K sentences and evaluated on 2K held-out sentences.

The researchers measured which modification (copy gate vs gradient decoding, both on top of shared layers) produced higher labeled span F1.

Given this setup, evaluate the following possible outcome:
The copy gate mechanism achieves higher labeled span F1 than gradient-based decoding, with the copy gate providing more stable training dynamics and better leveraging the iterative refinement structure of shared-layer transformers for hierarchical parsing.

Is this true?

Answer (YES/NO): NO